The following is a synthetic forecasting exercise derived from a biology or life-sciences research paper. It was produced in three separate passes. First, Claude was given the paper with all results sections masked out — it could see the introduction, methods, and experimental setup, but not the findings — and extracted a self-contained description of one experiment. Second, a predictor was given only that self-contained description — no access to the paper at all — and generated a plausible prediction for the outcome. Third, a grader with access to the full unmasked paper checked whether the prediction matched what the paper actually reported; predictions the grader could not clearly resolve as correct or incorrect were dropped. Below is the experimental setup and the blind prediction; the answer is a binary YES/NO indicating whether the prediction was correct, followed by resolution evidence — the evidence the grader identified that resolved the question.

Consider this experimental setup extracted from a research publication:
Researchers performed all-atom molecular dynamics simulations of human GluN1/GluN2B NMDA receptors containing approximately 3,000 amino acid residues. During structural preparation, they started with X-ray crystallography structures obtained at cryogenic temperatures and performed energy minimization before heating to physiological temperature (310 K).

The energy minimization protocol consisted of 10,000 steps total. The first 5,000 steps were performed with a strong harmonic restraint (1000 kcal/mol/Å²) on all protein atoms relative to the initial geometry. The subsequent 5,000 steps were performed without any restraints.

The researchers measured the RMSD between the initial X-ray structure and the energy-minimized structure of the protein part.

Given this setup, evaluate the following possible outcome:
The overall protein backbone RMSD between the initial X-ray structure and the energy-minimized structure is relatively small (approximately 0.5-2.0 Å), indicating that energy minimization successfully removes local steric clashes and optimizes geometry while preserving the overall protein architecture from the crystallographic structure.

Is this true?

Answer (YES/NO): YES